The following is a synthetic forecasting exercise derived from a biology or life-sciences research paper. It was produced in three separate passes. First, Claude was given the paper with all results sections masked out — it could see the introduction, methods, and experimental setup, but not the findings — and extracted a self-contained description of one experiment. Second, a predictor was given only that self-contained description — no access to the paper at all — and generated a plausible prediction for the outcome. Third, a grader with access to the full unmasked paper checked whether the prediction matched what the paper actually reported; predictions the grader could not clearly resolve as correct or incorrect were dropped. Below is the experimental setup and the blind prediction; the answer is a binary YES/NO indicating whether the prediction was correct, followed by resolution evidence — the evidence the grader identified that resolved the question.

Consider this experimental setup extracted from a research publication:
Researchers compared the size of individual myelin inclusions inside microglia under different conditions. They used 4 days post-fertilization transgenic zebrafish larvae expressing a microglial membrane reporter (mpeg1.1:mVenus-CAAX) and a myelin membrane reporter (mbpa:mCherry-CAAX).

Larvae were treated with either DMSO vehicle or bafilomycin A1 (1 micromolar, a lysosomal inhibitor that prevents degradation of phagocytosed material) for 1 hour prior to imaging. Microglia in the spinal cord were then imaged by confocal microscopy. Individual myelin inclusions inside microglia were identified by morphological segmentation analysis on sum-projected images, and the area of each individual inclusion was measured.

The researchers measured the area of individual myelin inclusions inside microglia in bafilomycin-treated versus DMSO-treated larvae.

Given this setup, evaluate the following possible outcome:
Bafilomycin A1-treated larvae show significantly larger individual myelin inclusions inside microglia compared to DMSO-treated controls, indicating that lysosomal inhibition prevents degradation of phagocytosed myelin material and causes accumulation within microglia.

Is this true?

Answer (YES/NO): NO